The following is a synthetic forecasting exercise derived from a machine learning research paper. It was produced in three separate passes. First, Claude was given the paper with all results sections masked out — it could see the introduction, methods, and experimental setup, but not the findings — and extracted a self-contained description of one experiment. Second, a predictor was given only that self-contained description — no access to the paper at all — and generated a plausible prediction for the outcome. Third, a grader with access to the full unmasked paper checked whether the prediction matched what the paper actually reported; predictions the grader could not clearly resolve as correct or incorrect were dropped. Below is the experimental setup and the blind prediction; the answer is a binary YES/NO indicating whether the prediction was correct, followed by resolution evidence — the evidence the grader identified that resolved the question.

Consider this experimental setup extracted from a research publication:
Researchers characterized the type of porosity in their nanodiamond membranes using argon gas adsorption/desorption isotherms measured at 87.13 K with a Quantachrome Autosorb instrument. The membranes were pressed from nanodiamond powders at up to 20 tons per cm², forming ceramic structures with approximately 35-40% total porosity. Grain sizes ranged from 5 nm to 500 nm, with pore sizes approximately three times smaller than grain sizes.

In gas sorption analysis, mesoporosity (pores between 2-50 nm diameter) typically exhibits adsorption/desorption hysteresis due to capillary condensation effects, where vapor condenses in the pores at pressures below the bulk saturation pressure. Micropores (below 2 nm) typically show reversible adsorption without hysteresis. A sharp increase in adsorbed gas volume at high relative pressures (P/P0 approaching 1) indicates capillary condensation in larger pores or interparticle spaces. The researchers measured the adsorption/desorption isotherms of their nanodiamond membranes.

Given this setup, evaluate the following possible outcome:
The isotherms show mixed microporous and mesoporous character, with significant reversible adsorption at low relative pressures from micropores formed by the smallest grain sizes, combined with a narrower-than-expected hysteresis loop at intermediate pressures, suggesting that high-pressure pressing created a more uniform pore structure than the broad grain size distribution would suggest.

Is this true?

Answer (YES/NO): NO